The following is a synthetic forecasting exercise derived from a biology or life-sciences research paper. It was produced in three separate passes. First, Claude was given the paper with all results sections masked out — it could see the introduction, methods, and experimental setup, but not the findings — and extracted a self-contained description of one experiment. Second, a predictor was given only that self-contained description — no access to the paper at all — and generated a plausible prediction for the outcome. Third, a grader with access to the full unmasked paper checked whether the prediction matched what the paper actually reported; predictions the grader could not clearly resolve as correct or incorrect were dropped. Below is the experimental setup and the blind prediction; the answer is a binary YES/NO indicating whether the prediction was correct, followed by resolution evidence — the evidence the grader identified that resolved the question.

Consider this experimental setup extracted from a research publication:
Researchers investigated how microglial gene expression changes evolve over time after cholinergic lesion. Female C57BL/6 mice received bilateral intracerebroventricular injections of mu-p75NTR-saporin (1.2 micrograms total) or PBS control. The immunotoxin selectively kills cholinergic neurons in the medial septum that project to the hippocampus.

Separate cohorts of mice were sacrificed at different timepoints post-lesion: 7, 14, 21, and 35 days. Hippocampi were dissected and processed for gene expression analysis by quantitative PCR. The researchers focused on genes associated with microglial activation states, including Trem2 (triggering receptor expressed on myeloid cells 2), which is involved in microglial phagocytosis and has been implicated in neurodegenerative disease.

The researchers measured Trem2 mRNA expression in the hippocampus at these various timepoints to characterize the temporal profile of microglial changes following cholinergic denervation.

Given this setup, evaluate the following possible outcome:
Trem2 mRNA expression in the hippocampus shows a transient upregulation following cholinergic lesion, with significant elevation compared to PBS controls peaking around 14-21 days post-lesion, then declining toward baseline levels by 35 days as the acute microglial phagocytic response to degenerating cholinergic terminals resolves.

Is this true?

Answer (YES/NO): NO